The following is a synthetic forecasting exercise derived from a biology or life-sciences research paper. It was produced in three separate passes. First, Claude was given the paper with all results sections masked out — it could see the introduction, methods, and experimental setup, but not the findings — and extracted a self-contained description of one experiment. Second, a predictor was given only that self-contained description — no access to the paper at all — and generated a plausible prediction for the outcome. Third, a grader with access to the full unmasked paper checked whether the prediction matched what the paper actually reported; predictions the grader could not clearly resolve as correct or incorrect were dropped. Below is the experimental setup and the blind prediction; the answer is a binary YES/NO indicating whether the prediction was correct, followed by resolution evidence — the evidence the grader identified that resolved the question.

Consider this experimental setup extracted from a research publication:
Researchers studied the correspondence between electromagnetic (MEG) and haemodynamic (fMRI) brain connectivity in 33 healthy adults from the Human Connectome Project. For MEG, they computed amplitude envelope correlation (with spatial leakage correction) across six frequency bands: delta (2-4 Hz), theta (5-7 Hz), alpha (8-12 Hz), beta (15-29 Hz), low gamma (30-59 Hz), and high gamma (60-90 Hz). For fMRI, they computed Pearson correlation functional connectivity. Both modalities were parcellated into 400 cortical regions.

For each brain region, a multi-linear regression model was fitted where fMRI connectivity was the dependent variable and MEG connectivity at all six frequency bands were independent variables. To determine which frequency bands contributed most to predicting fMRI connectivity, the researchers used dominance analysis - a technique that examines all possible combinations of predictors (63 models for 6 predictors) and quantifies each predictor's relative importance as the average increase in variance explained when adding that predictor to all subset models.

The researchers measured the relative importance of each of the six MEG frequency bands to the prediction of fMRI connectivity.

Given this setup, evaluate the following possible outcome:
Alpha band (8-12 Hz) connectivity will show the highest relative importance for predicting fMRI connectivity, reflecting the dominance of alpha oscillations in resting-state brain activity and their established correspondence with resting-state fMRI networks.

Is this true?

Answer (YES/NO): NO